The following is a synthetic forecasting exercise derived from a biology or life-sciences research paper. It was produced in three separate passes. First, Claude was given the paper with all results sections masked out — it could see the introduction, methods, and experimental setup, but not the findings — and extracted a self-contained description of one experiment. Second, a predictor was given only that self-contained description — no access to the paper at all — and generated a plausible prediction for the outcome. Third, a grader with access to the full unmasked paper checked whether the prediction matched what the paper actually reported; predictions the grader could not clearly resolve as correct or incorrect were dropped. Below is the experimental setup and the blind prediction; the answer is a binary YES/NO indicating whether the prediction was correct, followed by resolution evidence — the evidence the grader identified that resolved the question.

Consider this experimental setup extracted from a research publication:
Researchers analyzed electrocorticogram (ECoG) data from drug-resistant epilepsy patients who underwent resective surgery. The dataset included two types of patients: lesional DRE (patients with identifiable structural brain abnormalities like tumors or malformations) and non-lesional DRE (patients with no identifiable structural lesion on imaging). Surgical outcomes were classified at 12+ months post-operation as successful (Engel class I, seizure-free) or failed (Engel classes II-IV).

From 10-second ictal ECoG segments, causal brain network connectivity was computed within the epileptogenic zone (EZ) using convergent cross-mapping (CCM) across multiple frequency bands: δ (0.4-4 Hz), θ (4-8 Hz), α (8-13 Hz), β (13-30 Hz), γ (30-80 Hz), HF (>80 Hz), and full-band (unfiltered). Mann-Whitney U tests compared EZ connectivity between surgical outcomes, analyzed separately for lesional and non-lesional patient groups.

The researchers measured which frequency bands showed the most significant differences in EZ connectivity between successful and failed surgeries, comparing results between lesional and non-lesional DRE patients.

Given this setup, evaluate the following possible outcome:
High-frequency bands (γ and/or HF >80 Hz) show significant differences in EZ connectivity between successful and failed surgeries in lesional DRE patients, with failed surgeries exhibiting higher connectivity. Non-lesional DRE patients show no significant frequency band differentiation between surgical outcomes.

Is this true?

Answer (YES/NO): NO